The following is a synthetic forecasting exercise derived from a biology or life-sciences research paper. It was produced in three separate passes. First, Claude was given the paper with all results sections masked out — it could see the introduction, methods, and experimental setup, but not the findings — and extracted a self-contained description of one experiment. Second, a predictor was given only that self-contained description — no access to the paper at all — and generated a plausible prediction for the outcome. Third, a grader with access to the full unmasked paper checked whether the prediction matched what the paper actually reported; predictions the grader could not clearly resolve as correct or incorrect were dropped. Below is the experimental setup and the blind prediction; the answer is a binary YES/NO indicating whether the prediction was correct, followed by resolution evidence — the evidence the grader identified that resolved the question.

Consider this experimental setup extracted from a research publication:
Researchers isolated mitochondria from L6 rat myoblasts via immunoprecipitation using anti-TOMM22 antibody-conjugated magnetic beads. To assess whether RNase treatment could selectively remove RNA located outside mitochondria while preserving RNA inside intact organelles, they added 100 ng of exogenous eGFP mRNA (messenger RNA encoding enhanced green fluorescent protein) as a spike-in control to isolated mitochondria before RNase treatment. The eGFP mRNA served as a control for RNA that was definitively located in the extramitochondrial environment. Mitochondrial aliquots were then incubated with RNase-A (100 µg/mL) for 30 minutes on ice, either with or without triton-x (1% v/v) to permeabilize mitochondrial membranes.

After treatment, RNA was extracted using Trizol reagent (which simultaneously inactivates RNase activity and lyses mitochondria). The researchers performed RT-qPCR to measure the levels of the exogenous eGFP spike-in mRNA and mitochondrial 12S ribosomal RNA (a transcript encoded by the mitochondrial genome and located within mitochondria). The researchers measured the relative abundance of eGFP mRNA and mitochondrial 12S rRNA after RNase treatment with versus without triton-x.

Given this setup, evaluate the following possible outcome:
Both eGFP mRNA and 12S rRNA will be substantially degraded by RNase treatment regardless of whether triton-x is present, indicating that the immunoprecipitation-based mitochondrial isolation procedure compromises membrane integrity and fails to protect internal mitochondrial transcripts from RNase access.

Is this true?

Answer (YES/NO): NO